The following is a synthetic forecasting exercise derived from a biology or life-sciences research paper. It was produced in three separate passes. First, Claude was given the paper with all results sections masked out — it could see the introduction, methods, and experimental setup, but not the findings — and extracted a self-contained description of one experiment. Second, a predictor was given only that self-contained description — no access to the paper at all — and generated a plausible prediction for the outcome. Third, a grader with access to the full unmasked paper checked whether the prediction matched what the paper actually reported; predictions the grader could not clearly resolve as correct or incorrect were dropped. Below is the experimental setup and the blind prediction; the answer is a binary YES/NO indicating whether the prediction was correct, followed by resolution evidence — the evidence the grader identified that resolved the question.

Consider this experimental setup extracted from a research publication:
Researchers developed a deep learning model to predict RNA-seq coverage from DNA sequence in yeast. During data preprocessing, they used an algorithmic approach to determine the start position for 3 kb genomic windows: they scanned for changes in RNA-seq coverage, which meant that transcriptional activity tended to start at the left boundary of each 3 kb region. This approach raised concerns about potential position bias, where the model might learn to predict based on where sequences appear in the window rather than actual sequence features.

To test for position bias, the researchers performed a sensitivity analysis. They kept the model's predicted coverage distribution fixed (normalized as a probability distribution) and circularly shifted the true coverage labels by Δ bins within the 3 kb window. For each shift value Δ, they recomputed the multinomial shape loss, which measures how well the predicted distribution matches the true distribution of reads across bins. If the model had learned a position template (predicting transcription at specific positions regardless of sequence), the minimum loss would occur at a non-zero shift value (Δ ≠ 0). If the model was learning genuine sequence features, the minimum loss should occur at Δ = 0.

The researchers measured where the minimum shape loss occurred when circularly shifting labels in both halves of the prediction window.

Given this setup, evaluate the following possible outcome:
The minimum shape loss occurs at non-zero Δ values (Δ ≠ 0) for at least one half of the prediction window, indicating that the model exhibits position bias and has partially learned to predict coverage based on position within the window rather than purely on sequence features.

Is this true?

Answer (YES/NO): NO